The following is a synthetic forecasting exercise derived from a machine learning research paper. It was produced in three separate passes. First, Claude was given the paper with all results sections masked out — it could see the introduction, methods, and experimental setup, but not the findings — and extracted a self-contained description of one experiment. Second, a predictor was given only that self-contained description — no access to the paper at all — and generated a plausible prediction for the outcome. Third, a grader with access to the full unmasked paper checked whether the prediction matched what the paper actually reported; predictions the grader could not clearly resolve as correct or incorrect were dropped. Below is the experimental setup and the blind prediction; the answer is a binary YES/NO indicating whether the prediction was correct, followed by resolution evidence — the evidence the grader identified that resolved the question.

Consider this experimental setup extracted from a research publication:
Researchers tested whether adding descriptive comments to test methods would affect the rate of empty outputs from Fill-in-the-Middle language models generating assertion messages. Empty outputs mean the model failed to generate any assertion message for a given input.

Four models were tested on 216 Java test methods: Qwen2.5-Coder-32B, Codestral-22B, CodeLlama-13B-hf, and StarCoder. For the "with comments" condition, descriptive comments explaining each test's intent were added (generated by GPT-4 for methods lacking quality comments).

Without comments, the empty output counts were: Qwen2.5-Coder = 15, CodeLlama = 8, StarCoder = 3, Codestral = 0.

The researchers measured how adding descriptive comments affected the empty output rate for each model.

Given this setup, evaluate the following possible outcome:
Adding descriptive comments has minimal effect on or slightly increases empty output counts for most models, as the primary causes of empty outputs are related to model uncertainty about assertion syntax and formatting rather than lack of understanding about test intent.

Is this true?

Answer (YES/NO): NO